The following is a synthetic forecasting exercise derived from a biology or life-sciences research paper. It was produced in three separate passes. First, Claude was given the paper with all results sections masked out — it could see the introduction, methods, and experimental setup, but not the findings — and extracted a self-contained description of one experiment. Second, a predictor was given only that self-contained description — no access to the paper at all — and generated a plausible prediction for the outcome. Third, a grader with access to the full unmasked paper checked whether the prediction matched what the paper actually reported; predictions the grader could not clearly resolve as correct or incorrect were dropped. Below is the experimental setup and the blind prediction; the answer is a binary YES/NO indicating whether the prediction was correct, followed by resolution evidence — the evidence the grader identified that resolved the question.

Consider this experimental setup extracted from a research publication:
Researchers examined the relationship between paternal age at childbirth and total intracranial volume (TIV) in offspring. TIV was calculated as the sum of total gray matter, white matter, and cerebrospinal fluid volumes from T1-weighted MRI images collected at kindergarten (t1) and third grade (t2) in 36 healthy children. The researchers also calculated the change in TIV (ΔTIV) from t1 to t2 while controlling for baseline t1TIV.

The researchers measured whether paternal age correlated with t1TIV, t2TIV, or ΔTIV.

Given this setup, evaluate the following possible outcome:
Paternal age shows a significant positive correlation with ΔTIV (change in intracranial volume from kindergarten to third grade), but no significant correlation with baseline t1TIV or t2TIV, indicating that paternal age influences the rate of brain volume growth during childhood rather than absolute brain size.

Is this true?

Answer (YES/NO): NO